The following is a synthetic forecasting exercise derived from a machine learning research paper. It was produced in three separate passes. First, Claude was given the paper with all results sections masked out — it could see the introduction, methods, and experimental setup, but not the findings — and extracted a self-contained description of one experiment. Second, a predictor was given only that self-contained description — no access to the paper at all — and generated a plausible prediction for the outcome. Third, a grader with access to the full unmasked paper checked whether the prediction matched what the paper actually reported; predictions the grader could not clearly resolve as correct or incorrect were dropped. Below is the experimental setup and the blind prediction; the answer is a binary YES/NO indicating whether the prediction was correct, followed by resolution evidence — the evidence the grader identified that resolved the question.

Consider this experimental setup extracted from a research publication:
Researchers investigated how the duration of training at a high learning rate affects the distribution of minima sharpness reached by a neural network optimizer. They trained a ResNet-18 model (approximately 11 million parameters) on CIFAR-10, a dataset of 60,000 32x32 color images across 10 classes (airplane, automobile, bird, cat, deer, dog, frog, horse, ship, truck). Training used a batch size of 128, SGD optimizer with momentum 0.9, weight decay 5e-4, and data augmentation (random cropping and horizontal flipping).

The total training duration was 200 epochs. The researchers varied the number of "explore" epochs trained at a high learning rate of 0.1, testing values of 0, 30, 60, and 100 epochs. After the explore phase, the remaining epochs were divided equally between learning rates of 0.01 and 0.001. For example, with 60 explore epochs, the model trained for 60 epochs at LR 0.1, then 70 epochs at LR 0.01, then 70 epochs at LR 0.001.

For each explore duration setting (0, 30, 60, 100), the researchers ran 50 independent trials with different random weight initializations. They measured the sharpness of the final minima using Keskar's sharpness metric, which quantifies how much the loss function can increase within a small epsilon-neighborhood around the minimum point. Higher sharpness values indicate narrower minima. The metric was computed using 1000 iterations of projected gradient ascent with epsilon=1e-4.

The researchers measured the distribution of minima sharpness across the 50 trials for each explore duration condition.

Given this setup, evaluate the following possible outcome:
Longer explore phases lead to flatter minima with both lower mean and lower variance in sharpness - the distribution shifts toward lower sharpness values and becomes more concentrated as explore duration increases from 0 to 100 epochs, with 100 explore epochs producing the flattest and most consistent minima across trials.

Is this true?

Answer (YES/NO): YES